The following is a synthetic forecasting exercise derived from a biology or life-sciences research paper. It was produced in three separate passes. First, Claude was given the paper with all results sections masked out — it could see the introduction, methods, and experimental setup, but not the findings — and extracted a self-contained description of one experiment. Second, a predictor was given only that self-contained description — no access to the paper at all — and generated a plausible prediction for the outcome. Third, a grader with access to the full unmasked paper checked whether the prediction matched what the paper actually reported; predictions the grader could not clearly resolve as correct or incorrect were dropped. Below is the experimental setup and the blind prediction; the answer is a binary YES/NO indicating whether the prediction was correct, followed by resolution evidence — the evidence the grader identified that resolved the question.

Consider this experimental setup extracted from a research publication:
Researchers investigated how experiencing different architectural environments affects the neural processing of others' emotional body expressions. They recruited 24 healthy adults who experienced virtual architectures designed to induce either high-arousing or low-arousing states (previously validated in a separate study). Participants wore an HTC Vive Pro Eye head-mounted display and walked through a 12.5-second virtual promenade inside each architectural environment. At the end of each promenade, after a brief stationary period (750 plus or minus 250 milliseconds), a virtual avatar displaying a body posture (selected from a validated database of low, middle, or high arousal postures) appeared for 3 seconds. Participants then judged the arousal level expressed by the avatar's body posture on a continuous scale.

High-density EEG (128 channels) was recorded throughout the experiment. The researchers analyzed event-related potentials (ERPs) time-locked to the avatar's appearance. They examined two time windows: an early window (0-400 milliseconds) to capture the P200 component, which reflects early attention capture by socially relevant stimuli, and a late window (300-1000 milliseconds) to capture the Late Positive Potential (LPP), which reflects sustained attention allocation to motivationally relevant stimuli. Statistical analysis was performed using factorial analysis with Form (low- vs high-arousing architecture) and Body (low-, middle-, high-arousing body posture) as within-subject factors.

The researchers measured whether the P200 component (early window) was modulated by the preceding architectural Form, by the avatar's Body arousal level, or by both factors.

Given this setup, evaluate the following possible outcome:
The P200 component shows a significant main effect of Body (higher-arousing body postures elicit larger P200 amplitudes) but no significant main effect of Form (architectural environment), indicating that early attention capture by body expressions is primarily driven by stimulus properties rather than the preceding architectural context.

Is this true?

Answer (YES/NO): NO